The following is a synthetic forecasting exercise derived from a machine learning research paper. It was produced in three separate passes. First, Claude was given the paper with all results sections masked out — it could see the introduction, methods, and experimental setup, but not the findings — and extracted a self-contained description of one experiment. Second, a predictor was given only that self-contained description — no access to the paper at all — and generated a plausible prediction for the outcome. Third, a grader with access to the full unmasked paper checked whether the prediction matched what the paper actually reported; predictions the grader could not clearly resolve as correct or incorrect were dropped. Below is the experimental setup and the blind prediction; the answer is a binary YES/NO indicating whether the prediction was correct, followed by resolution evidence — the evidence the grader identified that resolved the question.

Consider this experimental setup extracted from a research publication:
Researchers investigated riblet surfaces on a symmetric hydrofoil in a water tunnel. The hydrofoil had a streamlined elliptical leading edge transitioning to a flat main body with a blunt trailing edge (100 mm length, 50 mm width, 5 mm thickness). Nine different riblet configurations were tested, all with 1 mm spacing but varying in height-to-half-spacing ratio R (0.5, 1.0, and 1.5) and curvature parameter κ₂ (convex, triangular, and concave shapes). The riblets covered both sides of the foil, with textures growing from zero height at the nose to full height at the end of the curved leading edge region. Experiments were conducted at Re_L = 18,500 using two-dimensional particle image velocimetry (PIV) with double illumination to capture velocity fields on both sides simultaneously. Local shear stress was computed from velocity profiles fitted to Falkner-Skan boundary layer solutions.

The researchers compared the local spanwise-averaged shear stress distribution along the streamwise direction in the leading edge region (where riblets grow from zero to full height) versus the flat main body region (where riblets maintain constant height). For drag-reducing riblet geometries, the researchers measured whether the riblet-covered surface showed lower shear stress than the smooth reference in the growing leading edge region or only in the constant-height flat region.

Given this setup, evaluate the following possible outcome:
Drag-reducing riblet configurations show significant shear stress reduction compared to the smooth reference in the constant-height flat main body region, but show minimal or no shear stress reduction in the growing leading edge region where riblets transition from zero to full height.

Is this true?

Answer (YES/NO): NO